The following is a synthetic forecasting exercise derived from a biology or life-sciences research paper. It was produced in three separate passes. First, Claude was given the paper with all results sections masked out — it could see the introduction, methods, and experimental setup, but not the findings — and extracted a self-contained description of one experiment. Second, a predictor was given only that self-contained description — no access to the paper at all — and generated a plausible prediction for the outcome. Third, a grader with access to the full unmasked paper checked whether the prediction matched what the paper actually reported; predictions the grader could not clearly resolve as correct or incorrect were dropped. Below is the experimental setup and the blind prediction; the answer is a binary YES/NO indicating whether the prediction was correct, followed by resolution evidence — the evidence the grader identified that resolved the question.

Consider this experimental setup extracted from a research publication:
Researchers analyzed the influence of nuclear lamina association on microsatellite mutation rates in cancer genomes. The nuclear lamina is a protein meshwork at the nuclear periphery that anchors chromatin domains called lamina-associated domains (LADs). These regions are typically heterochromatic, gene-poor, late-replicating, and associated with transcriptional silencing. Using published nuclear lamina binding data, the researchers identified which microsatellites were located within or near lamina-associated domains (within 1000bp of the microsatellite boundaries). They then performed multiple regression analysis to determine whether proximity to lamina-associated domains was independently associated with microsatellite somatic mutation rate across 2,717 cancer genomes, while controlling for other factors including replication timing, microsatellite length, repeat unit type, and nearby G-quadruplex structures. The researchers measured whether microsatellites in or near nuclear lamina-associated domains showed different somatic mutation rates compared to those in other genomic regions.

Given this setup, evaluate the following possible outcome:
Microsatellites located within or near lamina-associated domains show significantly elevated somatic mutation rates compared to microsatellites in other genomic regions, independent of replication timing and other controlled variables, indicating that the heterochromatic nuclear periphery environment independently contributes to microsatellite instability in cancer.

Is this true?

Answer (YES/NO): NO